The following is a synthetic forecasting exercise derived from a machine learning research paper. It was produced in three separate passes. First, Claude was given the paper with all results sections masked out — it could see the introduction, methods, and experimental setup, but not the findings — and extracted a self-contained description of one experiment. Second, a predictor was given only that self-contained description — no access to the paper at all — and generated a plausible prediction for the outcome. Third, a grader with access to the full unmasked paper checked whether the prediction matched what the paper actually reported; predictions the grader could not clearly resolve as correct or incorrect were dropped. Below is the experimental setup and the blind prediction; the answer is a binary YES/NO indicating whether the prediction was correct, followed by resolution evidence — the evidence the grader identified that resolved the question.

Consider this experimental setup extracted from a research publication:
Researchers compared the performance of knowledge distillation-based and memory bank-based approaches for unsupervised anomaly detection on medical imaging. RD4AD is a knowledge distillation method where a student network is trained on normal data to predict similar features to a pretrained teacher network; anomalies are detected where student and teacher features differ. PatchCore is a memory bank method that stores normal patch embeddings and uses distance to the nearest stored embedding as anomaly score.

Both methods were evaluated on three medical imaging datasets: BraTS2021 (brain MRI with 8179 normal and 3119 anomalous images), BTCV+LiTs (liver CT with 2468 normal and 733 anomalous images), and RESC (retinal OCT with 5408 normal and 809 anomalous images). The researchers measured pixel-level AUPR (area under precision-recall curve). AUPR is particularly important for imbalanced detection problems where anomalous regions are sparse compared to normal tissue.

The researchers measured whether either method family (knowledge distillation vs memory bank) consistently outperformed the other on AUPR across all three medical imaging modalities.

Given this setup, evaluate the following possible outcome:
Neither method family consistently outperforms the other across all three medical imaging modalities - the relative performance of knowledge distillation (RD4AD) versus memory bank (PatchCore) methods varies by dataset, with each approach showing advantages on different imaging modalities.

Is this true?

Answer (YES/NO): NO